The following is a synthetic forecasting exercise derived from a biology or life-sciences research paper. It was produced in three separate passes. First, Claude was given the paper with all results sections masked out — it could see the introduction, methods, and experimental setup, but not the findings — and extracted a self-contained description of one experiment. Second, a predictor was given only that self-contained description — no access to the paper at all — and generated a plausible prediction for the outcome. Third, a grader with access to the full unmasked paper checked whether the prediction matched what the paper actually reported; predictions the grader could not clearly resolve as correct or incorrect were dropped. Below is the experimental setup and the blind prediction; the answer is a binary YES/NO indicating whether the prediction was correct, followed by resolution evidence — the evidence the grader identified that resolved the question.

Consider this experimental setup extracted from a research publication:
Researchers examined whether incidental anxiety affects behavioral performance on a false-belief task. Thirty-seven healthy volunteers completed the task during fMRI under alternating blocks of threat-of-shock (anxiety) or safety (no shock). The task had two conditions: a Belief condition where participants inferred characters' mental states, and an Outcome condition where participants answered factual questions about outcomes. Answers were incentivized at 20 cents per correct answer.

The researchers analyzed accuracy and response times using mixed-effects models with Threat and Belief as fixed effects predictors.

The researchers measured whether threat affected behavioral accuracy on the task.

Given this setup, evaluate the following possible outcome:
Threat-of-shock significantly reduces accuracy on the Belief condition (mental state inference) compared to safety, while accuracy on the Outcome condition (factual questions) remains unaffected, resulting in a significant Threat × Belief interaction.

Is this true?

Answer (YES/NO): NO